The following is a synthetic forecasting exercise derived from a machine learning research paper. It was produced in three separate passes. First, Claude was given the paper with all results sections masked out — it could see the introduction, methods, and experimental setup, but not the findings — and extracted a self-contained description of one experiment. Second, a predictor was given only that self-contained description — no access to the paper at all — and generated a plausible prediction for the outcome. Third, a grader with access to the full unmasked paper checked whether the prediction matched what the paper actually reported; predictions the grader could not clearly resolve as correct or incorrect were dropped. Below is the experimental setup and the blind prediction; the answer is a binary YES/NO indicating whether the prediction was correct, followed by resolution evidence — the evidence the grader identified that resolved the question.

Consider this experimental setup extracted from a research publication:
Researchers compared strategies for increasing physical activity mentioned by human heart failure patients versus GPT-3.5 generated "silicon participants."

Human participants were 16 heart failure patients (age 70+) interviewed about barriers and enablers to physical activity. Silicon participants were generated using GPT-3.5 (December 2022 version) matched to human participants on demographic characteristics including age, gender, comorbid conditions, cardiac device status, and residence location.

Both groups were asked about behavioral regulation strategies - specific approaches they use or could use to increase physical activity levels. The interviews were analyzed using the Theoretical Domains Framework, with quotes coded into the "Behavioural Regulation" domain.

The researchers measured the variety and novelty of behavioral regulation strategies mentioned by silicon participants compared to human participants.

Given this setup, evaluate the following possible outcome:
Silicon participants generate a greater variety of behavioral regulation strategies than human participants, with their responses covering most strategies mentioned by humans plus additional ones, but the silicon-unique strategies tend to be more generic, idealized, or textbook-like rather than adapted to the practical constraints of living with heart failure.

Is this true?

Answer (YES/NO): YES